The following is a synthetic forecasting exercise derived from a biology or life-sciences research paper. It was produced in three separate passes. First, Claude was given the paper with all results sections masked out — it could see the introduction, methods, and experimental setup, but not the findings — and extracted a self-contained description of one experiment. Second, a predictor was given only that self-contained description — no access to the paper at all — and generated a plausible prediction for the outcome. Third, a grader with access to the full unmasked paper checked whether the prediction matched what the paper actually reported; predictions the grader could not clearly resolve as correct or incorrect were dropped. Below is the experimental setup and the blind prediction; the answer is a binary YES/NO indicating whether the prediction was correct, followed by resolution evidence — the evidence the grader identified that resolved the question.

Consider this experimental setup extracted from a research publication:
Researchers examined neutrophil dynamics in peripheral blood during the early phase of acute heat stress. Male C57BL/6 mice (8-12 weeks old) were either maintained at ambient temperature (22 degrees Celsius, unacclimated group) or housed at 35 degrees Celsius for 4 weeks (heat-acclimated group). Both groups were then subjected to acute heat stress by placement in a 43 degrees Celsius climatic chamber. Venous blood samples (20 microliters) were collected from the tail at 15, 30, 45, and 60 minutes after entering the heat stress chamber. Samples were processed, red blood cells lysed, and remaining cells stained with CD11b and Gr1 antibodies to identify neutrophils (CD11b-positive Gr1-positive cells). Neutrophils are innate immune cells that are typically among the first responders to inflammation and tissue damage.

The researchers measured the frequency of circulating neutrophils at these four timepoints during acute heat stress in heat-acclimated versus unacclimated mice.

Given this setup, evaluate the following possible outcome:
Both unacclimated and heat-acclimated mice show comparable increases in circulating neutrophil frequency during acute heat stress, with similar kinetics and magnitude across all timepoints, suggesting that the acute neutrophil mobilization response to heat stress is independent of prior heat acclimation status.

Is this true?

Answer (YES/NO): NO